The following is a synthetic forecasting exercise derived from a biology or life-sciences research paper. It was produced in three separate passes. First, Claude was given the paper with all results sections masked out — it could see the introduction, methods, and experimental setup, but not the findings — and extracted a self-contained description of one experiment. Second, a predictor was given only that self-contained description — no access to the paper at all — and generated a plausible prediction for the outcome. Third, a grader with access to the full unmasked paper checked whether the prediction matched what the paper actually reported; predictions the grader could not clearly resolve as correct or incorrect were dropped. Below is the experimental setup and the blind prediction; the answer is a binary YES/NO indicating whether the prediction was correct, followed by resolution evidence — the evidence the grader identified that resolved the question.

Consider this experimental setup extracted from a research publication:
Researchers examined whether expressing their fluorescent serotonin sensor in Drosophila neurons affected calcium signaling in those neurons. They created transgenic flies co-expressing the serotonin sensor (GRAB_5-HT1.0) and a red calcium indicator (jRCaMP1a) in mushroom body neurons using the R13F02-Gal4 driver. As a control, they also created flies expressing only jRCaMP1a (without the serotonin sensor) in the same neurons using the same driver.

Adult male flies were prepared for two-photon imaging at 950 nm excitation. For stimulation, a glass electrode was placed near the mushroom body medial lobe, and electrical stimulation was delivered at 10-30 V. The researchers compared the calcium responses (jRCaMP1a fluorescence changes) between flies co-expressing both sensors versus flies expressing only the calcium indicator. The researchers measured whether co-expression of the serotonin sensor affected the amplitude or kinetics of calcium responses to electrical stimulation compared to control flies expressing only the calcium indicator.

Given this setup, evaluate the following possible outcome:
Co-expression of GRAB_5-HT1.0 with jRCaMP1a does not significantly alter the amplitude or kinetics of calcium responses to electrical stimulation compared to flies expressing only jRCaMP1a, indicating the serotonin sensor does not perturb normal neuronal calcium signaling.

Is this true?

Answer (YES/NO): YES